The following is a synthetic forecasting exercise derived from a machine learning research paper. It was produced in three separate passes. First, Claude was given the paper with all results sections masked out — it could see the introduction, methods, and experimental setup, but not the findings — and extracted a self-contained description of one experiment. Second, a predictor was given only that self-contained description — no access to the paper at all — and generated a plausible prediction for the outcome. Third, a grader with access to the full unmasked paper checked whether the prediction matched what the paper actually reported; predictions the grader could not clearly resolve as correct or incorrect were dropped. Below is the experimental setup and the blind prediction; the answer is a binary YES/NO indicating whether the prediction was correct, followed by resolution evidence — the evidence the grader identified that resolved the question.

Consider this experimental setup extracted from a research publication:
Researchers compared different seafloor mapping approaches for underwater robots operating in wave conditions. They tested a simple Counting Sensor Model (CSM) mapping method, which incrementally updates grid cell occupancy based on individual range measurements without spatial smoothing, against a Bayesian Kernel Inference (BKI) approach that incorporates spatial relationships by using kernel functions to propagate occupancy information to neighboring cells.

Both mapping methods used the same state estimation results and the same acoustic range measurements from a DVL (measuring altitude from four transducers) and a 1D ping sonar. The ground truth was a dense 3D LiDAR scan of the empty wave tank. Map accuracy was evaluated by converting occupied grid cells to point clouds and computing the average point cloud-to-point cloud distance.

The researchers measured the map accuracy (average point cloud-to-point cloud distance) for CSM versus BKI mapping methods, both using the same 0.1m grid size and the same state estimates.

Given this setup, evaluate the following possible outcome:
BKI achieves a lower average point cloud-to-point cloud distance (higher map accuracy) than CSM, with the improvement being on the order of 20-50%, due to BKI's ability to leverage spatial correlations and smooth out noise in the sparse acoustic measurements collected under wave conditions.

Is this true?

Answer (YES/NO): NO